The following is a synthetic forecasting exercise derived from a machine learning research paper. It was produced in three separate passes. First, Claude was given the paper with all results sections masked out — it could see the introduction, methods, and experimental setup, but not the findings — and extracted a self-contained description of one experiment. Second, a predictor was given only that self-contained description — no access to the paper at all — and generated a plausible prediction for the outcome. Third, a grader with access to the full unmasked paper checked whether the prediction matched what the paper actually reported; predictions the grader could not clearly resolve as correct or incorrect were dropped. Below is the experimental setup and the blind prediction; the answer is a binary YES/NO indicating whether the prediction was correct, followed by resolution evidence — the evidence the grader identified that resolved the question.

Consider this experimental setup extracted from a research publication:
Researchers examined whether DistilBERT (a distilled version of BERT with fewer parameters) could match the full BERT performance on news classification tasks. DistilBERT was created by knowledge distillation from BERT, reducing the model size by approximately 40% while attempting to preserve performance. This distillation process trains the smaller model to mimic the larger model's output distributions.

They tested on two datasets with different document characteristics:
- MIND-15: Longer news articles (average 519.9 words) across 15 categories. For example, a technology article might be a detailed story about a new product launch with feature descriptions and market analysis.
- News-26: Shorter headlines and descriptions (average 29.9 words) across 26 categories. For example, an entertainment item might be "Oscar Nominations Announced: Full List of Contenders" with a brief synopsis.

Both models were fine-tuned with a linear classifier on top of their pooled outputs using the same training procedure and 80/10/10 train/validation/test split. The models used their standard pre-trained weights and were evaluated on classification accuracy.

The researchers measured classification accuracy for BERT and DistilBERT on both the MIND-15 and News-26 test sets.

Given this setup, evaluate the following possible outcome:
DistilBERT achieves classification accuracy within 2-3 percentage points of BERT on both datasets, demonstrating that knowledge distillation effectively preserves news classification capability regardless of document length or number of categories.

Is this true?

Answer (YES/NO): YES